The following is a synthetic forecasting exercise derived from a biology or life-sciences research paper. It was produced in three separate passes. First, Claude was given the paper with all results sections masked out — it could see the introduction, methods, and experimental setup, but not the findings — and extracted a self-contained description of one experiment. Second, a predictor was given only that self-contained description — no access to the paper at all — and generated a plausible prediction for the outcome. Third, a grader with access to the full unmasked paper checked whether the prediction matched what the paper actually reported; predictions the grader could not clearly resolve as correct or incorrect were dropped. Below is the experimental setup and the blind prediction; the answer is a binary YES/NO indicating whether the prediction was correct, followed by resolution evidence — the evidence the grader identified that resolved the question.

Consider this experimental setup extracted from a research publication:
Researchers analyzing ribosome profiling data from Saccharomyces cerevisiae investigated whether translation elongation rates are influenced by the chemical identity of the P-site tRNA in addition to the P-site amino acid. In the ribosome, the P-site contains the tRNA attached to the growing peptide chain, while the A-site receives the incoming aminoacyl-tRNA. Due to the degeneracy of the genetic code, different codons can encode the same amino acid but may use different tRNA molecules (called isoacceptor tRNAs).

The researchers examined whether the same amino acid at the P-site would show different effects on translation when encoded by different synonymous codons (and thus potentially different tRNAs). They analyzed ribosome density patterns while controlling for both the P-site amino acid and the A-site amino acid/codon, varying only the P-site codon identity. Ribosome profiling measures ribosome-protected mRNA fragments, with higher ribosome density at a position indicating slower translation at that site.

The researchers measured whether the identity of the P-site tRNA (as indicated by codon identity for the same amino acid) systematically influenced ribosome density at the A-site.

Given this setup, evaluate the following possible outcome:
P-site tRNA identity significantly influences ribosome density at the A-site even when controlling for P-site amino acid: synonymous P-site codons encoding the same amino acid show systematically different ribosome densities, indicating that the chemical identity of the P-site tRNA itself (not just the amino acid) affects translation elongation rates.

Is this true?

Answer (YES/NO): NO